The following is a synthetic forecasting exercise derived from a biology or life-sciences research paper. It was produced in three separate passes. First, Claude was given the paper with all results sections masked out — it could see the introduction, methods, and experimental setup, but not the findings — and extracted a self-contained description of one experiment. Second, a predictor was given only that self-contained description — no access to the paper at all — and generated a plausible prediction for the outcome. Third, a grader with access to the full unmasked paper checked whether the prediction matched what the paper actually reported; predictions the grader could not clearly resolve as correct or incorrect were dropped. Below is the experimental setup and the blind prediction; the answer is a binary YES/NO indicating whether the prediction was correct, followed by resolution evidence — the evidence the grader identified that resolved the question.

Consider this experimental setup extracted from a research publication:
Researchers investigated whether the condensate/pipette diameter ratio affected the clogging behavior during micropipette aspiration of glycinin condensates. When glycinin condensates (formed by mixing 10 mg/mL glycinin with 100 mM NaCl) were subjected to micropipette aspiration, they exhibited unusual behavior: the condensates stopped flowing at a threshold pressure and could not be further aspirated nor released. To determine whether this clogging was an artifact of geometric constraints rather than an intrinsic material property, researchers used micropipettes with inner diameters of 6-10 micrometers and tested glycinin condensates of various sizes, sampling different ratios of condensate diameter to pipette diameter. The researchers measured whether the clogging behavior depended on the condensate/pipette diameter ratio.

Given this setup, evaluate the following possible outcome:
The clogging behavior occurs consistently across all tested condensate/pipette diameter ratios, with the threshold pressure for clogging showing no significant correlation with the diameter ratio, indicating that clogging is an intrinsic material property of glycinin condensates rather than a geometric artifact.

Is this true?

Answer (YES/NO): YES